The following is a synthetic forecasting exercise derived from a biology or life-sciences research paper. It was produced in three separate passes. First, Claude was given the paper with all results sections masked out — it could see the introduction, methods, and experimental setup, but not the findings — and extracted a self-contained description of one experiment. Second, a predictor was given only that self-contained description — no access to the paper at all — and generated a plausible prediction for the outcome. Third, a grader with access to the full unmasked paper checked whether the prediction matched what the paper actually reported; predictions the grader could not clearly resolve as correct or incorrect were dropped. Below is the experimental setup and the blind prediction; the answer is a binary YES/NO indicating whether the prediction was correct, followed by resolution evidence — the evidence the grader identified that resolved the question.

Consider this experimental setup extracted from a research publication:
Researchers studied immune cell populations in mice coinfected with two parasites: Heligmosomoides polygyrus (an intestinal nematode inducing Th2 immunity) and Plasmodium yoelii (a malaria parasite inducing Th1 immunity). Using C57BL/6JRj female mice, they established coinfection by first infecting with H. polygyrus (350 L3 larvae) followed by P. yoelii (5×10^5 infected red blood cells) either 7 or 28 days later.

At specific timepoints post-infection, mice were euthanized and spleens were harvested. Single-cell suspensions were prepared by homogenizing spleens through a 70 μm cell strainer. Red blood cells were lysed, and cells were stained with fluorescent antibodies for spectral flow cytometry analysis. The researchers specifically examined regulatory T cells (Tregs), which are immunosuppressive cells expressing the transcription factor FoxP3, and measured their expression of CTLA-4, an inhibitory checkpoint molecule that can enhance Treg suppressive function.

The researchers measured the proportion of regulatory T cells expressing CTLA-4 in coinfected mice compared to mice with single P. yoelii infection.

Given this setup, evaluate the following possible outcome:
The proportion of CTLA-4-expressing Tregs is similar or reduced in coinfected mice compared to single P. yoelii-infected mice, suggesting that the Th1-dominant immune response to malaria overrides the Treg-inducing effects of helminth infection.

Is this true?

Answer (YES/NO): NO